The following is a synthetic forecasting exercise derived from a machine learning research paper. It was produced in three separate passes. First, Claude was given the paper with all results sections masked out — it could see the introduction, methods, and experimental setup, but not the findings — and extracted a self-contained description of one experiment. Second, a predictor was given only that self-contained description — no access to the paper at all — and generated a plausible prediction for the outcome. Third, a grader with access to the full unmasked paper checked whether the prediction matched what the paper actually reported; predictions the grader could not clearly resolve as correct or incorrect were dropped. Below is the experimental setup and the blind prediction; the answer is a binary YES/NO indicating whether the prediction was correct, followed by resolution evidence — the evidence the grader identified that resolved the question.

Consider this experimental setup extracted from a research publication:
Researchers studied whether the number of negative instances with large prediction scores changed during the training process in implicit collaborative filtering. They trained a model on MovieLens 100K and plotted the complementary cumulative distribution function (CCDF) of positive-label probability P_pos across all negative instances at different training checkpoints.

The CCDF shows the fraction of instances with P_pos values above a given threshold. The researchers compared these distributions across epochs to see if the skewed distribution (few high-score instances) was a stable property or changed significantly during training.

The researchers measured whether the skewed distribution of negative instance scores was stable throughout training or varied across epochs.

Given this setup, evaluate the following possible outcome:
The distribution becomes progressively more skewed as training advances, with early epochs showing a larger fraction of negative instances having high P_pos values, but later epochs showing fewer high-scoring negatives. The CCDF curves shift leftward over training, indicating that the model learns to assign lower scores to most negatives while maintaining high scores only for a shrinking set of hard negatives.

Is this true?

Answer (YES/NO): NO